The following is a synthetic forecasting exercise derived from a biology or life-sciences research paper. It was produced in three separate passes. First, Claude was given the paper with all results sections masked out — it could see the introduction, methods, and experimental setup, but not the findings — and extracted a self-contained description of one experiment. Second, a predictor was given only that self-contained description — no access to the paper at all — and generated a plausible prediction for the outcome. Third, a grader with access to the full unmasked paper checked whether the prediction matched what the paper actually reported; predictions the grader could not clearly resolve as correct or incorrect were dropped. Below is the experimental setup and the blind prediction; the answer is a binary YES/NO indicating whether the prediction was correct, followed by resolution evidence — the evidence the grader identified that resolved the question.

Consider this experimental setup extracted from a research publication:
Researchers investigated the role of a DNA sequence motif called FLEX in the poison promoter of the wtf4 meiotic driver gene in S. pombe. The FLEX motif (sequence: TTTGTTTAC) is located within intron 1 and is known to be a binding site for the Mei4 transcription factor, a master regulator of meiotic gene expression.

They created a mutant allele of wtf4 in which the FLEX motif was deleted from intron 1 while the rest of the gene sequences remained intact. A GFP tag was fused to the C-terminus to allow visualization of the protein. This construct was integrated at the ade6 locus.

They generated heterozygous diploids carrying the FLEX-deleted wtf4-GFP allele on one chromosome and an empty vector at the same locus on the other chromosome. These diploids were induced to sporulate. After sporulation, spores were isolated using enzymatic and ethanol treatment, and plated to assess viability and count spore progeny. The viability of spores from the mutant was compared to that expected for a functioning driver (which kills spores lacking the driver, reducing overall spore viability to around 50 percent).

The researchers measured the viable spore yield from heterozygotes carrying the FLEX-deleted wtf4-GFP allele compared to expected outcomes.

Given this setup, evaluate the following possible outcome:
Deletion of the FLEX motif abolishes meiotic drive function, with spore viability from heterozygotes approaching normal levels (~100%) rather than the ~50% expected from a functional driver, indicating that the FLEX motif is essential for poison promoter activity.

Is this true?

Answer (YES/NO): YES